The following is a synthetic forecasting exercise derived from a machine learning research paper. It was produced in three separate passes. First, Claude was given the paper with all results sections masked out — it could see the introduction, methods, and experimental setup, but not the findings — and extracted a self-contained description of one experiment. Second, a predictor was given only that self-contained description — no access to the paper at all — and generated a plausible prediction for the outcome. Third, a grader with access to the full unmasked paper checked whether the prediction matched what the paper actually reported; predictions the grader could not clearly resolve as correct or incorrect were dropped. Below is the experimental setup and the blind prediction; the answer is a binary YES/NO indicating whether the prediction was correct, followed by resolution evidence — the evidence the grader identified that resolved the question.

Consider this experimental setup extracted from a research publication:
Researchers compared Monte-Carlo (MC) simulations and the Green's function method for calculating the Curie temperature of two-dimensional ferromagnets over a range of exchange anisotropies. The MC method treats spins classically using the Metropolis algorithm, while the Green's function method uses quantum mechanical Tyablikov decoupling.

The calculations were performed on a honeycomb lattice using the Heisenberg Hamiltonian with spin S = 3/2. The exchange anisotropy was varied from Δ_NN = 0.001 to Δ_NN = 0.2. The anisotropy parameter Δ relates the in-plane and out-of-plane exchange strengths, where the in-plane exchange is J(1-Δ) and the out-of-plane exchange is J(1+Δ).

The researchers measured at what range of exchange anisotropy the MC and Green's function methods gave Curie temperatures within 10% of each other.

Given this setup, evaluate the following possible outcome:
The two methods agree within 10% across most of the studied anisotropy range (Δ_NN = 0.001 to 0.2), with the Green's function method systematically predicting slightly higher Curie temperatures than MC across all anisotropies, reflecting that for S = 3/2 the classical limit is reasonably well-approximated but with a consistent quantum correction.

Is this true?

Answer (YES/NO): NO